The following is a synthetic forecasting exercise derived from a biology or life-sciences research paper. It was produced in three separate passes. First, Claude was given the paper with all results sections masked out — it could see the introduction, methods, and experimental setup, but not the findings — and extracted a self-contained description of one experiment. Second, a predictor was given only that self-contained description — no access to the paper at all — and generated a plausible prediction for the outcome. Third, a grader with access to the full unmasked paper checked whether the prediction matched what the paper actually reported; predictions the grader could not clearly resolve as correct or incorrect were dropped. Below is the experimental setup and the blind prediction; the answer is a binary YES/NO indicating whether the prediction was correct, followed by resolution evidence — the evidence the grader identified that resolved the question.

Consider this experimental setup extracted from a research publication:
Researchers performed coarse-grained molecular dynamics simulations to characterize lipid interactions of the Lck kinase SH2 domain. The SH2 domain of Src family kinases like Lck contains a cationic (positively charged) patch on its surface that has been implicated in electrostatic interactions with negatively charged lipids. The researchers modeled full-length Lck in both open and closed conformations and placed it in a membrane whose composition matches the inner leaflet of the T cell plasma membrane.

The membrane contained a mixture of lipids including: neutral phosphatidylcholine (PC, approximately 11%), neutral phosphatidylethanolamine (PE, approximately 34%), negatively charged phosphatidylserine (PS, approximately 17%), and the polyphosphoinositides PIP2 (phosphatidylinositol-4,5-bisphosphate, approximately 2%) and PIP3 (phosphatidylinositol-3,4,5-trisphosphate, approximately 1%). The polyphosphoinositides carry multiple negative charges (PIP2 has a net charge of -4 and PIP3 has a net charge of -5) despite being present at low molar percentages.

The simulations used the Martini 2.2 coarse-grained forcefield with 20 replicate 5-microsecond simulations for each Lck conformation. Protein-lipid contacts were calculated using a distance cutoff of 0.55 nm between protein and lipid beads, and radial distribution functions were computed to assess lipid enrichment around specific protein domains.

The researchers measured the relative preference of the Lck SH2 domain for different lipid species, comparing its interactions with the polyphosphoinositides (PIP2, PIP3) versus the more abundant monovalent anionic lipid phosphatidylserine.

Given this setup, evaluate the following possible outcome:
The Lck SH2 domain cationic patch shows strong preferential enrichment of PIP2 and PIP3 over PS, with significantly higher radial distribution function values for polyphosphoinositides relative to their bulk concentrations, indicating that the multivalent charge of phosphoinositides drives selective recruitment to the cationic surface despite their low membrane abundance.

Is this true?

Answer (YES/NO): YES